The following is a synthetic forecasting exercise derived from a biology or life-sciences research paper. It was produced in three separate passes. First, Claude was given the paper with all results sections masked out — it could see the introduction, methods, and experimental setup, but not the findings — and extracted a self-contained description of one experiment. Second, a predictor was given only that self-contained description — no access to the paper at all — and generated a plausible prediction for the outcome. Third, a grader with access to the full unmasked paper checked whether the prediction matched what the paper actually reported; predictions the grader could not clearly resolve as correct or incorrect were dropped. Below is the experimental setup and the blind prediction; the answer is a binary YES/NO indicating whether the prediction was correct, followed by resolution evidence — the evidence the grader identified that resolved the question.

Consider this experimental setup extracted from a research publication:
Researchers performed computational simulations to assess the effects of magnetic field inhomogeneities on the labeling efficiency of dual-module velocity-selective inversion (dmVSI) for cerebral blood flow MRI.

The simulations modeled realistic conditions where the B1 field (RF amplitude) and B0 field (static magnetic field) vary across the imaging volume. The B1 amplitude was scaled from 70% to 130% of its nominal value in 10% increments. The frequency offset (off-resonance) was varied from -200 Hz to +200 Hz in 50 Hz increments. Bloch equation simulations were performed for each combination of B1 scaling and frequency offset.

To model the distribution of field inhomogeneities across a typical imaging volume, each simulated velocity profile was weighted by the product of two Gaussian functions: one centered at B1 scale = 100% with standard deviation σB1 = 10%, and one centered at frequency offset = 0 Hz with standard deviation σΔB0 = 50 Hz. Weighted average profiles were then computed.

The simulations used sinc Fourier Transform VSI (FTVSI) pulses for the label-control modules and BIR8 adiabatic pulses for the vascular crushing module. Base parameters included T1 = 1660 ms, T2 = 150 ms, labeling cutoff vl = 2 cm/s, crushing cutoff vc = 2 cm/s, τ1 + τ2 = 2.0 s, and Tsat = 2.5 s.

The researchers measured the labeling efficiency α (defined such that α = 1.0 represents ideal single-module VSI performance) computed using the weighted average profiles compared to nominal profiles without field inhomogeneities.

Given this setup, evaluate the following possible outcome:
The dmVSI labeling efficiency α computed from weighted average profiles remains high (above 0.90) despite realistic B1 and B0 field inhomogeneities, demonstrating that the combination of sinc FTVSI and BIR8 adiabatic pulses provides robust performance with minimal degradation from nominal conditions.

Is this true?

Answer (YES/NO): NO